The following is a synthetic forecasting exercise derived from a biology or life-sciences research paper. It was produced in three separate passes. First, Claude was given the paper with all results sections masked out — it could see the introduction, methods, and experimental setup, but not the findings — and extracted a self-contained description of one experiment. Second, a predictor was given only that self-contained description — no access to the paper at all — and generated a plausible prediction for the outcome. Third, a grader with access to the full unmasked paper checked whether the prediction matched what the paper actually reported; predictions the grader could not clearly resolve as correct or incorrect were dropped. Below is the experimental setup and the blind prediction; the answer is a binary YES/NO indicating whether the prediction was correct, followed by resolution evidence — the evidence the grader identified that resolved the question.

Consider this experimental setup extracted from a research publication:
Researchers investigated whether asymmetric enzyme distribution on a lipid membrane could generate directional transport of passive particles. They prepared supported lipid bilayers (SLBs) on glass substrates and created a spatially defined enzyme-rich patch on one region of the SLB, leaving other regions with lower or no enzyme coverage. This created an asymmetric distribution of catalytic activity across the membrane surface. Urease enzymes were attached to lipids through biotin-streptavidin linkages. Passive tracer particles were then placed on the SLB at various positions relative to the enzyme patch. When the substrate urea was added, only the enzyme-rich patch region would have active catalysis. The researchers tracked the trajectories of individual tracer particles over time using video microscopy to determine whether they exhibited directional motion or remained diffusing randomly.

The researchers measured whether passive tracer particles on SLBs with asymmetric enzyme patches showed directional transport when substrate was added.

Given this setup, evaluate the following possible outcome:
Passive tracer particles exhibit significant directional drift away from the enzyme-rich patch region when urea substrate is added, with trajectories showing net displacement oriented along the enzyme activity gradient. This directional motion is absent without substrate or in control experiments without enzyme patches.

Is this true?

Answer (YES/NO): YES